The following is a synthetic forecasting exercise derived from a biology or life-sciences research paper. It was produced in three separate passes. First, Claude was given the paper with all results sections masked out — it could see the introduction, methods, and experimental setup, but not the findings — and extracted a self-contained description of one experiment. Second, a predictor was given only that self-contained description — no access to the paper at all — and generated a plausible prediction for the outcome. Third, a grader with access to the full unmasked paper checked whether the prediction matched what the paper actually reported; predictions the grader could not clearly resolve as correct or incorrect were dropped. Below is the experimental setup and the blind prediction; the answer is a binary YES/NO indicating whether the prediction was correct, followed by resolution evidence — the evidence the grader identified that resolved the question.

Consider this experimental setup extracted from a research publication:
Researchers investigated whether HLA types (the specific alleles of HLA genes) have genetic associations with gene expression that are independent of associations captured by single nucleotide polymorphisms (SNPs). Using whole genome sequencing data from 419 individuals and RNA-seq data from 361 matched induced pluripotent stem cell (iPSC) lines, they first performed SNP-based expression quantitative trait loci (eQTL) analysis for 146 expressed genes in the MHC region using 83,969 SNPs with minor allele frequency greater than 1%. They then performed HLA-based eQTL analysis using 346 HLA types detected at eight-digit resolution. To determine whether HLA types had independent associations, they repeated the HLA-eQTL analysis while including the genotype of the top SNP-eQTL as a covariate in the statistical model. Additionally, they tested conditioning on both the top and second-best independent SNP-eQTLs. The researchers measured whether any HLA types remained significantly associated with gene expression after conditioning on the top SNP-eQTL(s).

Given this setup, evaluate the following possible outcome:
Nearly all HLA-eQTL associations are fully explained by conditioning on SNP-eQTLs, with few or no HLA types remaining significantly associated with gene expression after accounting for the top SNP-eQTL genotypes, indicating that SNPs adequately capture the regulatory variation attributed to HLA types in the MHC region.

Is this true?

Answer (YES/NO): NO